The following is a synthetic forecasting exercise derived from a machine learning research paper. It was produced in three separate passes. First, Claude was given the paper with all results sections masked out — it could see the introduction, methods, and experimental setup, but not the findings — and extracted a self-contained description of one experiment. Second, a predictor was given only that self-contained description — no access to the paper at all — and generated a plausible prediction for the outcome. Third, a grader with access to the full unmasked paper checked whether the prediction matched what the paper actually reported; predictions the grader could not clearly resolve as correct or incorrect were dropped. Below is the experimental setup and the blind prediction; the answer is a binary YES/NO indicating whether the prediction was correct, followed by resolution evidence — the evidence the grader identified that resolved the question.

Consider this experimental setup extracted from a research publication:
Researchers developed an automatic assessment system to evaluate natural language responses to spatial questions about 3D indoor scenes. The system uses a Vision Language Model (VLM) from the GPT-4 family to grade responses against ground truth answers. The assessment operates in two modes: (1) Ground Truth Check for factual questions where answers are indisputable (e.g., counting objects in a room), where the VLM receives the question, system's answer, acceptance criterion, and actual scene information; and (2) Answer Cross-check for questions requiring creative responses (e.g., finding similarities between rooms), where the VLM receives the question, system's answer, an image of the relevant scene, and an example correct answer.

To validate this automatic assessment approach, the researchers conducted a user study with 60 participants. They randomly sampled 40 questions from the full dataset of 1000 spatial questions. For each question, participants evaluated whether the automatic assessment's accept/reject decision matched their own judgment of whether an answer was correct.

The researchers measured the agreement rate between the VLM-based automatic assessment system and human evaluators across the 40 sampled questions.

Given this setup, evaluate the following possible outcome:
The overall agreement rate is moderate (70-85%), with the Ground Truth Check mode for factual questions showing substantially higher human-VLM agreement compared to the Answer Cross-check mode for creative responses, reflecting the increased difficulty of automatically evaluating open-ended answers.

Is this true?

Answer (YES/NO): NO